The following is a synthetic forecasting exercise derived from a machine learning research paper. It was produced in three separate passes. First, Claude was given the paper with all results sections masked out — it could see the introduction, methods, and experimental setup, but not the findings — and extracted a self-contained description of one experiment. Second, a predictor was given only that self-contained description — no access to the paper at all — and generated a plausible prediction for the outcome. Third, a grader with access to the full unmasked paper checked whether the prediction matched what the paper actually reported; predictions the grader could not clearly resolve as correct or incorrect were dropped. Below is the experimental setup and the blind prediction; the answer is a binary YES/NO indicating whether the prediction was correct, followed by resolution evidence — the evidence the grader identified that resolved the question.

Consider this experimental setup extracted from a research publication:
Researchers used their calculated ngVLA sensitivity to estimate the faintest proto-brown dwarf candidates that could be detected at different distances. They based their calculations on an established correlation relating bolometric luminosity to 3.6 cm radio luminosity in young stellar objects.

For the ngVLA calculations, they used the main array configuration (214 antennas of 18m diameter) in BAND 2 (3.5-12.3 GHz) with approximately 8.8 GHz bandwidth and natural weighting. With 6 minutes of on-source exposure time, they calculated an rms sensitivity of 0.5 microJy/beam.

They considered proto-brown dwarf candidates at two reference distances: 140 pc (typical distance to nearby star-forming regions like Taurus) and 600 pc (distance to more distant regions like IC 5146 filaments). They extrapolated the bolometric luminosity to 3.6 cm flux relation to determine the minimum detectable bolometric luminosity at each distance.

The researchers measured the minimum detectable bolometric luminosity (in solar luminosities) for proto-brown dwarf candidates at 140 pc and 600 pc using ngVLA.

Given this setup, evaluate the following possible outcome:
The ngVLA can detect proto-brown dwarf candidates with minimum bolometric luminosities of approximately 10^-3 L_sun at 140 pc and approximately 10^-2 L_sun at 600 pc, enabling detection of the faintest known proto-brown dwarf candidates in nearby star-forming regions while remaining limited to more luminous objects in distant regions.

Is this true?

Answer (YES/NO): NO